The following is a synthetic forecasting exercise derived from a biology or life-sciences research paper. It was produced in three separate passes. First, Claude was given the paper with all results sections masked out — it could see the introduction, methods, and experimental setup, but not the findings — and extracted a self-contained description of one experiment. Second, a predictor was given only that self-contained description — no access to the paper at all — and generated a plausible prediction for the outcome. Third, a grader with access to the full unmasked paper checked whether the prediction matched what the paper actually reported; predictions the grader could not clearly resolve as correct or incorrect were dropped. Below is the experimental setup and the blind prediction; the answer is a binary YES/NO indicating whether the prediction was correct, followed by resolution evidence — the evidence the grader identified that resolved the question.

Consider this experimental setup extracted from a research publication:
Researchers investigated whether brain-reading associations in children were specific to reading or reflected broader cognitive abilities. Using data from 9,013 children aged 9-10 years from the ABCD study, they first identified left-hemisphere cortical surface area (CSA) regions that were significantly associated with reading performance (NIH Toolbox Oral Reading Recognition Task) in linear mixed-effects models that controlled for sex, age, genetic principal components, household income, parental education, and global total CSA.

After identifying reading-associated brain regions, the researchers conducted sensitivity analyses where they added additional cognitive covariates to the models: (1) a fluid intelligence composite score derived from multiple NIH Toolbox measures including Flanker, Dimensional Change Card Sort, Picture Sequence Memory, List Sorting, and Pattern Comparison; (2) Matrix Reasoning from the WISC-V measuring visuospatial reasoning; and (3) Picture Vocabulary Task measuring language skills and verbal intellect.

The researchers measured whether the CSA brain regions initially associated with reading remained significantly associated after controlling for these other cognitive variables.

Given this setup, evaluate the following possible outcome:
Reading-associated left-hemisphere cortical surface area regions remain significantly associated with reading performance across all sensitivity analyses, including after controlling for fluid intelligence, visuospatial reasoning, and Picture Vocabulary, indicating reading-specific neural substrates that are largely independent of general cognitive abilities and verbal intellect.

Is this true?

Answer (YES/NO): NO